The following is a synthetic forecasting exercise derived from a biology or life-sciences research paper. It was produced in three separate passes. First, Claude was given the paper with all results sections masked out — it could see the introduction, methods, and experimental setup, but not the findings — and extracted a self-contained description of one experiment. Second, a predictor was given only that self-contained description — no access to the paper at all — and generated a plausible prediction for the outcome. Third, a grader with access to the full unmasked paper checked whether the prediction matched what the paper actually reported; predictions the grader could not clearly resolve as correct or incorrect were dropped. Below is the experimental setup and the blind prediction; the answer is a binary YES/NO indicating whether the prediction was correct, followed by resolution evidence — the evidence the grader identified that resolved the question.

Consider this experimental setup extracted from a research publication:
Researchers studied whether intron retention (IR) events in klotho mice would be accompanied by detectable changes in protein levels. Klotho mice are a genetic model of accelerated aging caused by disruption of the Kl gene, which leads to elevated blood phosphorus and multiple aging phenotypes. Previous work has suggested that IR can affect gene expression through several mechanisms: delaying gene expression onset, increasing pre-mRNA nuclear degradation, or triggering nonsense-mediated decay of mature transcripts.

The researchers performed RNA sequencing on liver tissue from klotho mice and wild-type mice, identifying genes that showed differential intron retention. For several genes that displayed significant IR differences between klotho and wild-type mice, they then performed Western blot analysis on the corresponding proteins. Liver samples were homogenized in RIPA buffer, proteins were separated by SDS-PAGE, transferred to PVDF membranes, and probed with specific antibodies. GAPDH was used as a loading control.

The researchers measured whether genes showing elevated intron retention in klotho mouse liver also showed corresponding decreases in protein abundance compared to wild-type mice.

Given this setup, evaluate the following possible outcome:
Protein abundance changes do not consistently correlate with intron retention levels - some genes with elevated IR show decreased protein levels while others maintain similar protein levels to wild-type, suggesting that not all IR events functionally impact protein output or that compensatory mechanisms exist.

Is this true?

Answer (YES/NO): NO